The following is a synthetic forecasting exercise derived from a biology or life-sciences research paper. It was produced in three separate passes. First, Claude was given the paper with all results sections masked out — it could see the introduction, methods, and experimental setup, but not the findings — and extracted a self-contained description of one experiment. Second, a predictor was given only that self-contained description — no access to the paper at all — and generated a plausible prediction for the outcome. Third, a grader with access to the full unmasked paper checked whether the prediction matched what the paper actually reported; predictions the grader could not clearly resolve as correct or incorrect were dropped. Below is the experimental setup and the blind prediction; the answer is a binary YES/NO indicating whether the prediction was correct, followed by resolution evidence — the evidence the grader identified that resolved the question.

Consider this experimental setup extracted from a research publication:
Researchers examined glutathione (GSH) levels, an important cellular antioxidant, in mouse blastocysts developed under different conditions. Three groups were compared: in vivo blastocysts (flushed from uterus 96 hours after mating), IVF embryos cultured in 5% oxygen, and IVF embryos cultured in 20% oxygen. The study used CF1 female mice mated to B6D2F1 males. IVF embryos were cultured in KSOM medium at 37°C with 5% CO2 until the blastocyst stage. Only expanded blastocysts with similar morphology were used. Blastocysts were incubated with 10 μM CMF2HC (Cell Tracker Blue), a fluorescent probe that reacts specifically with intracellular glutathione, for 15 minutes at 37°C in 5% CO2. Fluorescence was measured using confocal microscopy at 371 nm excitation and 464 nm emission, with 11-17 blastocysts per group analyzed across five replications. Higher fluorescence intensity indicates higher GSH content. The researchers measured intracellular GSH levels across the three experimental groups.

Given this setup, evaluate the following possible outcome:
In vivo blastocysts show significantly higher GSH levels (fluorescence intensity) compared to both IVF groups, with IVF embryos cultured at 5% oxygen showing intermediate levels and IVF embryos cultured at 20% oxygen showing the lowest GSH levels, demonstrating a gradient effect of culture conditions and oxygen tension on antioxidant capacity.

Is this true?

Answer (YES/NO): NO